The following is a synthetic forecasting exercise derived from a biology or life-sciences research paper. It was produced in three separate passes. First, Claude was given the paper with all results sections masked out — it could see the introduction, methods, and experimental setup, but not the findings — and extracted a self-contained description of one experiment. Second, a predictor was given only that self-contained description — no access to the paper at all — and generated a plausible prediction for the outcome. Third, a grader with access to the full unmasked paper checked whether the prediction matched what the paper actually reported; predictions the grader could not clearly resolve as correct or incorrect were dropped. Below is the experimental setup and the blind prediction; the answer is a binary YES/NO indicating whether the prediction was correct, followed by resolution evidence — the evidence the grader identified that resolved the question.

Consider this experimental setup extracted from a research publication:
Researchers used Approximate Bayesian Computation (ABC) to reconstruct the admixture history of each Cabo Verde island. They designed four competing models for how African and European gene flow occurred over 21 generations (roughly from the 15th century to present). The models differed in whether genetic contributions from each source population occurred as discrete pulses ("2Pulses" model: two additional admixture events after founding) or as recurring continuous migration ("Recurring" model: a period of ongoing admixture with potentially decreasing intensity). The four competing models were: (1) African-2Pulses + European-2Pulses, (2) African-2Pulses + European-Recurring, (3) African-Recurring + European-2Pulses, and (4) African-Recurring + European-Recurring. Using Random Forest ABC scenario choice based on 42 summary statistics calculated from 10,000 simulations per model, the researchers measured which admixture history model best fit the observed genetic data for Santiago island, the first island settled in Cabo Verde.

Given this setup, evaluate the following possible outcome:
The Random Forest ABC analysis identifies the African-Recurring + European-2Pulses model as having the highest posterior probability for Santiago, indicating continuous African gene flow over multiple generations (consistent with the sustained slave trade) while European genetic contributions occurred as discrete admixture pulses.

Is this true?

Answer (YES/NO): NO